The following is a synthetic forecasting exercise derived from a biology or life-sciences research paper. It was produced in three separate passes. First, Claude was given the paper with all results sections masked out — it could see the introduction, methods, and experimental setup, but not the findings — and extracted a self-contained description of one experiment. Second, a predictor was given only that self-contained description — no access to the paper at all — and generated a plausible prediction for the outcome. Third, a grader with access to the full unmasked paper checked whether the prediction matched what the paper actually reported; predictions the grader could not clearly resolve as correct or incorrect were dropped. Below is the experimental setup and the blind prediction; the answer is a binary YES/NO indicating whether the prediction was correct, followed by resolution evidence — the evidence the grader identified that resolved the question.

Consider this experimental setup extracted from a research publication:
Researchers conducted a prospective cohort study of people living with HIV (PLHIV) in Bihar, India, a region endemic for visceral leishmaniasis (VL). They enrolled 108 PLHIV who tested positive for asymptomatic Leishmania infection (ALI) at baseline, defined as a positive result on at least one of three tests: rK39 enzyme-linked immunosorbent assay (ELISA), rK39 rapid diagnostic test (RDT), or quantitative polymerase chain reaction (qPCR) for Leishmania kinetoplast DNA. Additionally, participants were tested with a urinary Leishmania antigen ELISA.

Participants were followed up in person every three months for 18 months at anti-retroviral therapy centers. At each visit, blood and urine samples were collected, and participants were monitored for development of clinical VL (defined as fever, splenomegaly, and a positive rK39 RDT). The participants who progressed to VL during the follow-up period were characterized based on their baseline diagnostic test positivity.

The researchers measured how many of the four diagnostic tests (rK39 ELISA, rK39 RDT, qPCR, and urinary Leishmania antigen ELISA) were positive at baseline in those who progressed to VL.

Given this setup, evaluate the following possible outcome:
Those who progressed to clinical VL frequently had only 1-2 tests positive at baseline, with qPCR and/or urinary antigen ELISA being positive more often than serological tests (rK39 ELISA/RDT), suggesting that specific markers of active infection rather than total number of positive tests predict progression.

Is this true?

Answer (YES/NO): NO